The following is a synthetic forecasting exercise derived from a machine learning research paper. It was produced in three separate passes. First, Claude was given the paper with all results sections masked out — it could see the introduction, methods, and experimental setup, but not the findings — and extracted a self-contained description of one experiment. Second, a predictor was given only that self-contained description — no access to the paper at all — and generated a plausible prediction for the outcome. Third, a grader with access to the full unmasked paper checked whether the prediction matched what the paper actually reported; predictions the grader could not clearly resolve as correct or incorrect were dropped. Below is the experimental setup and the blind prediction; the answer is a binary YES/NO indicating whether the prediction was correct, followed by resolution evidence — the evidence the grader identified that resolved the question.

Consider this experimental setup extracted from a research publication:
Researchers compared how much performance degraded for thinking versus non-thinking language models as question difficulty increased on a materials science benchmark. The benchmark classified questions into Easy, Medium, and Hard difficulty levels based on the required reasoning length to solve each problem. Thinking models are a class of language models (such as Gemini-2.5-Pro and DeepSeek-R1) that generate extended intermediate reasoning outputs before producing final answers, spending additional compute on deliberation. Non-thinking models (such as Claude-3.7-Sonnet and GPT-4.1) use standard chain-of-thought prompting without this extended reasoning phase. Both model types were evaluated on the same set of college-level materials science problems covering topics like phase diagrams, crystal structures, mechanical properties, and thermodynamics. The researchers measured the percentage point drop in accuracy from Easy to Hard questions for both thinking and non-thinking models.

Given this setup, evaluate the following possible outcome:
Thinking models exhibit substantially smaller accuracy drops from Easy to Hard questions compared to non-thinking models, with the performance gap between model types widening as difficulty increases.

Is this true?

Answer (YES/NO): YES